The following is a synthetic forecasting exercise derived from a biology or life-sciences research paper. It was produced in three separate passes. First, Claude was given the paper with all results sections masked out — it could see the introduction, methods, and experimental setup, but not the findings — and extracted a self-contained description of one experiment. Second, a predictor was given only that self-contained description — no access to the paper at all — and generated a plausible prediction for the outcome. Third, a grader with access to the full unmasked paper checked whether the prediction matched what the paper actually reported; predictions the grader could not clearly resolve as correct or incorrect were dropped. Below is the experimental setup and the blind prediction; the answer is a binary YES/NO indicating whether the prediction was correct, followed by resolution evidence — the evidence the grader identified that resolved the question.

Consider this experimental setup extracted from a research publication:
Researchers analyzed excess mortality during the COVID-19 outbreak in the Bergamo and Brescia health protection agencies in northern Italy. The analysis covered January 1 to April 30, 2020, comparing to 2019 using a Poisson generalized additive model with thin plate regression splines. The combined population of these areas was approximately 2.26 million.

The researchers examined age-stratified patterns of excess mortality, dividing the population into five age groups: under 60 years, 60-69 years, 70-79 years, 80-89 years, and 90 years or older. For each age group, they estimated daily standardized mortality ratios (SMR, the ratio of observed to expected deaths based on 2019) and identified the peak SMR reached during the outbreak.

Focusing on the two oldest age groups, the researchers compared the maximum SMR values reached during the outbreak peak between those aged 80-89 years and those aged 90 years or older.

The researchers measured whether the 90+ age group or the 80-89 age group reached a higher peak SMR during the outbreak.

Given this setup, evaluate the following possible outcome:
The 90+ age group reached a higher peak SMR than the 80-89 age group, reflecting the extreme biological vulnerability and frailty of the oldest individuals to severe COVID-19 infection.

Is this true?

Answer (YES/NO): NO